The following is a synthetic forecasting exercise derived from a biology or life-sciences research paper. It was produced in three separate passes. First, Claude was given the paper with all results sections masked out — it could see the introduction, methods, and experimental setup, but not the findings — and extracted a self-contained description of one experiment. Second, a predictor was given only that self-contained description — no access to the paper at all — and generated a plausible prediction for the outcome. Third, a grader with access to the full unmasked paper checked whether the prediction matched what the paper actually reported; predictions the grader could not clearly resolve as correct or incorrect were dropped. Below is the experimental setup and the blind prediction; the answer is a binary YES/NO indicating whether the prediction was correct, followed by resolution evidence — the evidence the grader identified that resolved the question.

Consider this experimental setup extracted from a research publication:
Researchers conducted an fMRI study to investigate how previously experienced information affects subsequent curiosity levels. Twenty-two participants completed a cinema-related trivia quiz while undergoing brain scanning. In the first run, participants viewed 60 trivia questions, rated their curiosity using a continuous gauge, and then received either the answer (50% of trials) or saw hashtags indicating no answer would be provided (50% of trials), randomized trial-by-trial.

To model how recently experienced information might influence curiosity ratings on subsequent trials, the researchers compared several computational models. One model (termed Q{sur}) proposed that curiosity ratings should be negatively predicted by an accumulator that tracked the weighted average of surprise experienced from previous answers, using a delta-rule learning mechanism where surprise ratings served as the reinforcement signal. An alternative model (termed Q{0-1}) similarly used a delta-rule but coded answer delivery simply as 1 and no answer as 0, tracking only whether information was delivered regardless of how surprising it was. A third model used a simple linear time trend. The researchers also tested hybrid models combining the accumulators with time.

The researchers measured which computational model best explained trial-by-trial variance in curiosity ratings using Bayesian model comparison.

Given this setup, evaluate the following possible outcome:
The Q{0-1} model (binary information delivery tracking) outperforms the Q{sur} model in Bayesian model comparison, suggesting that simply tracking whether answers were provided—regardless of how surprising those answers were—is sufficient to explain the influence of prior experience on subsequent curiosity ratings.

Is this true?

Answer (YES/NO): NO